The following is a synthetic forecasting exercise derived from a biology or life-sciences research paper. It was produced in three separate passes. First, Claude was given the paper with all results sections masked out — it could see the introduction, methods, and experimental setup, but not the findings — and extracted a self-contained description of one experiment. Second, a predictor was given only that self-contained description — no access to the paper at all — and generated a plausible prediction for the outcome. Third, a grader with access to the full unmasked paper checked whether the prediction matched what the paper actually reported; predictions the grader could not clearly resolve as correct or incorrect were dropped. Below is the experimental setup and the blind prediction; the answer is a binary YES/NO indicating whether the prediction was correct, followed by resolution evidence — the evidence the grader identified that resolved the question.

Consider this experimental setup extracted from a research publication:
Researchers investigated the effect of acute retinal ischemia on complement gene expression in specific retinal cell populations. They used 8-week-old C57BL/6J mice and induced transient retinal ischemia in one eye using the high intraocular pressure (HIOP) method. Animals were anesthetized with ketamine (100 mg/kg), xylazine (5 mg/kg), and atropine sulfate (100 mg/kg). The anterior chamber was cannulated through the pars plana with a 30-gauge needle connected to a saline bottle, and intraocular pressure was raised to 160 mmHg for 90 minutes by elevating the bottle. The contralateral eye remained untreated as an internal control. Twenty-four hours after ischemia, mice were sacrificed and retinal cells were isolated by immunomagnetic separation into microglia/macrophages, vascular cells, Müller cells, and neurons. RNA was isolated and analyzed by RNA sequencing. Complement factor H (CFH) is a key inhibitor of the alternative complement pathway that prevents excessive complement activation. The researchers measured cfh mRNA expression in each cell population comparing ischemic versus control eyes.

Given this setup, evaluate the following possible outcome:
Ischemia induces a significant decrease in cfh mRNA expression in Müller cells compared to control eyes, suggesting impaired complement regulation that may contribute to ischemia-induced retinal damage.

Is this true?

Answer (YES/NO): YES